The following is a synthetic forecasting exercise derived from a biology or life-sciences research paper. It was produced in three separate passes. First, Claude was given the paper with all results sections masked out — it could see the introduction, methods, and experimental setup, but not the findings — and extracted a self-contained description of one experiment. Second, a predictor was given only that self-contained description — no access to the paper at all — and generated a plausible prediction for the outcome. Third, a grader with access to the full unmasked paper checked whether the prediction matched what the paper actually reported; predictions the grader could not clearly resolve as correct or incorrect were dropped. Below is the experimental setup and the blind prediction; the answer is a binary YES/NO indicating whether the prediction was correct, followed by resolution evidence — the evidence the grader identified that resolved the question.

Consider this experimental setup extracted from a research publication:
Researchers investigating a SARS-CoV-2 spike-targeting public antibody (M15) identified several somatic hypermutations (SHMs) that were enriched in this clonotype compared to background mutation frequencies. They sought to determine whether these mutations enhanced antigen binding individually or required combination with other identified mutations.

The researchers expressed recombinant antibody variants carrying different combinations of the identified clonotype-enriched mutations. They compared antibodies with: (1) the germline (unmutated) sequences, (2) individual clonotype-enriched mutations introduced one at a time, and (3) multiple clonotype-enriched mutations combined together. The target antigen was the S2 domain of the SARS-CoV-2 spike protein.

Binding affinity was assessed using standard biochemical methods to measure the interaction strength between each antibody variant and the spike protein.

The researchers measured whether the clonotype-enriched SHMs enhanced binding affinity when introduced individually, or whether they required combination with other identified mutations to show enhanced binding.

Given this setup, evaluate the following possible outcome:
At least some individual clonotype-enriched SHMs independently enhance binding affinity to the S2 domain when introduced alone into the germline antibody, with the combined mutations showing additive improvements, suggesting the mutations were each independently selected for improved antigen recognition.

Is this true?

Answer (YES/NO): NO